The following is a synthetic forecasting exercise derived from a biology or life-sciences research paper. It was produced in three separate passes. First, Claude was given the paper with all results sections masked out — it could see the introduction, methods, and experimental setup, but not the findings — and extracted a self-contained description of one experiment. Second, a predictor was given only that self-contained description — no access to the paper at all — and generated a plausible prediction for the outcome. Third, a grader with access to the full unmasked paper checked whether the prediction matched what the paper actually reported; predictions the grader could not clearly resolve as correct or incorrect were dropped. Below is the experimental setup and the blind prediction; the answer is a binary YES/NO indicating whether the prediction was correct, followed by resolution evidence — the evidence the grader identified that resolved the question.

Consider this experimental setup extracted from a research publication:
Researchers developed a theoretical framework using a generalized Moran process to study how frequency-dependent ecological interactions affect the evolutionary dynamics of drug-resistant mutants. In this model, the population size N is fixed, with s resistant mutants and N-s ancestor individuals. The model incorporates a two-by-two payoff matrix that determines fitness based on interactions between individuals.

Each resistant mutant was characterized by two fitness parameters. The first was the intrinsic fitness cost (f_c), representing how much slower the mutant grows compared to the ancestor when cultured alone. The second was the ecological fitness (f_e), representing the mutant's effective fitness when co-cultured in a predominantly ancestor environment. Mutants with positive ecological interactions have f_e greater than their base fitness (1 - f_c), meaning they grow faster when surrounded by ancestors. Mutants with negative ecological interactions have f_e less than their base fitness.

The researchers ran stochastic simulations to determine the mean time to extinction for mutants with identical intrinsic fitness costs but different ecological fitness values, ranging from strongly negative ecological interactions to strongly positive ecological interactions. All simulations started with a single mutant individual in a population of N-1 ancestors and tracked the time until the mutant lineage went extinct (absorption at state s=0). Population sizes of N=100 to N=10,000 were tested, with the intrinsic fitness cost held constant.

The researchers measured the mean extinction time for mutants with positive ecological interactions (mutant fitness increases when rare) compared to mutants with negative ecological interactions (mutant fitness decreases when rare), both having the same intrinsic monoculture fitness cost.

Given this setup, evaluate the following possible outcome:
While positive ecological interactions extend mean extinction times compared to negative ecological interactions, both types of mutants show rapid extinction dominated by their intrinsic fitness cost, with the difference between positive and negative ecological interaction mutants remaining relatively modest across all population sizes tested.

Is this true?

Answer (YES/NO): NO